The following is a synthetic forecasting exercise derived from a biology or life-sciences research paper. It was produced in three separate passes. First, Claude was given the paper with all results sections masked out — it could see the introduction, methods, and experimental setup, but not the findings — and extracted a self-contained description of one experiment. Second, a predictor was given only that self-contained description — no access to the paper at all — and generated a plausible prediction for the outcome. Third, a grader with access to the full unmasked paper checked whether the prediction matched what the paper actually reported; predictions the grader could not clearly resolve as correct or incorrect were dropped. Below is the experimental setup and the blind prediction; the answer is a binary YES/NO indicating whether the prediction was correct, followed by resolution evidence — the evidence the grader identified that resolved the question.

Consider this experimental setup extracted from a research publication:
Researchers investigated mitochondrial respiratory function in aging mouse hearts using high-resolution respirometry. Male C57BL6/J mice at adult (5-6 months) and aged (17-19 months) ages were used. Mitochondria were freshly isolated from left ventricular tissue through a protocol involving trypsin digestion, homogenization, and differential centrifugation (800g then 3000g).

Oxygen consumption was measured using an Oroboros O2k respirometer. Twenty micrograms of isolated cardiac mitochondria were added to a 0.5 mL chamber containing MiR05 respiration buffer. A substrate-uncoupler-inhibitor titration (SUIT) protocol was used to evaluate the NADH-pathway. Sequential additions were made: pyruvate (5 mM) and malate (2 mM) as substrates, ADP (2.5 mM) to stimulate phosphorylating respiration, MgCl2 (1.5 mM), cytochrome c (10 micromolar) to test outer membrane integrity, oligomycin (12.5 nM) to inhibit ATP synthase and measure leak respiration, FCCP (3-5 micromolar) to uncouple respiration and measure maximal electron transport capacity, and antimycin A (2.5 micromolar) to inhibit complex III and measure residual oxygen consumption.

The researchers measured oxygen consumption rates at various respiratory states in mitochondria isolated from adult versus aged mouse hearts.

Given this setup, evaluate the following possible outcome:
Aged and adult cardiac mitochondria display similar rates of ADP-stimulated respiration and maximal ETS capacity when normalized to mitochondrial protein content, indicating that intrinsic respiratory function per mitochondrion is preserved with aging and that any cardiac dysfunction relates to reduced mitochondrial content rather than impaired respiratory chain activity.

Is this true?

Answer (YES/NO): NO